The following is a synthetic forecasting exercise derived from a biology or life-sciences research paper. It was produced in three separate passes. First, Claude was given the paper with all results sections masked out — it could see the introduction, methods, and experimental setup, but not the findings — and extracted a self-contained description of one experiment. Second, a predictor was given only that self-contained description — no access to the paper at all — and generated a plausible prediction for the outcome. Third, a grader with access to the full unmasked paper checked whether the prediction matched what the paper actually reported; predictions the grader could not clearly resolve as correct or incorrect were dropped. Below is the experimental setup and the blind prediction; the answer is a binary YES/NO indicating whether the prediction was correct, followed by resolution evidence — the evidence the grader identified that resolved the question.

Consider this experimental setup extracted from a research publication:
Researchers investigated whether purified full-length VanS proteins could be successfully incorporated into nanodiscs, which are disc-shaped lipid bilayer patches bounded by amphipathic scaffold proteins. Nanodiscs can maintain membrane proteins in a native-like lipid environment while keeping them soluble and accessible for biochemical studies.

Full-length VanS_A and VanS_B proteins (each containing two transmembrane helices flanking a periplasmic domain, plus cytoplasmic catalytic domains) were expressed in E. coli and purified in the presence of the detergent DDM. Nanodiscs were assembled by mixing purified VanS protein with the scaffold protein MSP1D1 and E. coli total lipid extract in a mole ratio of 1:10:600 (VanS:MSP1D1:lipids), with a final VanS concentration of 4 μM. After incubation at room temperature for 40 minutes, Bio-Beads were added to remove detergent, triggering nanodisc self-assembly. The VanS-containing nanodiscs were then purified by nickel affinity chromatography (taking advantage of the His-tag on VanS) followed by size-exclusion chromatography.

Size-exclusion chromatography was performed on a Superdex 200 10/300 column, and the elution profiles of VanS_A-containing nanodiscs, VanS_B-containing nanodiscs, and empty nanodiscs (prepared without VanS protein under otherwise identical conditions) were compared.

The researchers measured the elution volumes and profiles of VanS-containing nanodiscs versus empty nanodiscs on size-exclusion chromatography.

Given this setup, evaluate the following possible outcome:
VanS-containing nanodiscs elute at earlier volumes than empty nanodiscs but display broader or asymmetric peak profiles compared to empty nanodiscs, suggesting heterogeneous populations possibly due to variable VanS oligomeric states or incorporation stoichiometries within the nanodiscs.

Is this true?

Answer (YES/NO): NO